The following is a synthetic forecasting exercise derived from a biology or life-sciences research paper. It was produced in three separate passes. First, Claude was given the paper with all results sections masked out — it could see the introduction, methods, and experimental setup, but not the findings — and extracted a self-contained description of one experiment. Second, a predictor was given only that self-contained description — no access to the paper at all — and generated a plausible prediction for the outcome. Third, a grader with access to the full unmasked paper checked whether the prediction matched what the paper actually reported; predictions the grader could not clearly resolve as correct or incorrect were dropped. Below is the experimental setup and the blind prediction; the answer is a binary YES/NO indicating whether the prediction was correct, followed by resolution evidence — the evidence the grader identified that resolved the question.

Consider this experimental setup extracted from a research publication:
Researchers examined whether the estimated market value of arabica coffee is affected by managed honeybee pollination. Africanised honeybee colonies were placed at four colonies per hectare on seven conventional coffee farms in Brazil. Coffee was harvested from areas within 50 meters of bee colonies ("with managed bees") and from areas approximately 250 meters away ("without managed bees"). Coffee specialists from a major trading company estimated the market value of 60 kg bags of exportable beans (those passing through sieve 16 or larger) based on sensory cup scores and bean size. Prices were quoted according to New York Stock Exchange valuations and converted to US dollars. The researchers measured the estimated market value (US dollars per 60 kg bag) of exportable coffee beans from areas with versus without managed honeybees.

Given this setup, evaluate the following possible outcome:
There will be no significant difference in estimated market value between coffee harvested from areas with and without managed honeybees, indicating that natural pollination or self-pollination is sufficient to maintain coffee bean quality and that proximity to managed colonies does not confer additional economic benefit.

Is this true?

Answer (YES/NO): NO